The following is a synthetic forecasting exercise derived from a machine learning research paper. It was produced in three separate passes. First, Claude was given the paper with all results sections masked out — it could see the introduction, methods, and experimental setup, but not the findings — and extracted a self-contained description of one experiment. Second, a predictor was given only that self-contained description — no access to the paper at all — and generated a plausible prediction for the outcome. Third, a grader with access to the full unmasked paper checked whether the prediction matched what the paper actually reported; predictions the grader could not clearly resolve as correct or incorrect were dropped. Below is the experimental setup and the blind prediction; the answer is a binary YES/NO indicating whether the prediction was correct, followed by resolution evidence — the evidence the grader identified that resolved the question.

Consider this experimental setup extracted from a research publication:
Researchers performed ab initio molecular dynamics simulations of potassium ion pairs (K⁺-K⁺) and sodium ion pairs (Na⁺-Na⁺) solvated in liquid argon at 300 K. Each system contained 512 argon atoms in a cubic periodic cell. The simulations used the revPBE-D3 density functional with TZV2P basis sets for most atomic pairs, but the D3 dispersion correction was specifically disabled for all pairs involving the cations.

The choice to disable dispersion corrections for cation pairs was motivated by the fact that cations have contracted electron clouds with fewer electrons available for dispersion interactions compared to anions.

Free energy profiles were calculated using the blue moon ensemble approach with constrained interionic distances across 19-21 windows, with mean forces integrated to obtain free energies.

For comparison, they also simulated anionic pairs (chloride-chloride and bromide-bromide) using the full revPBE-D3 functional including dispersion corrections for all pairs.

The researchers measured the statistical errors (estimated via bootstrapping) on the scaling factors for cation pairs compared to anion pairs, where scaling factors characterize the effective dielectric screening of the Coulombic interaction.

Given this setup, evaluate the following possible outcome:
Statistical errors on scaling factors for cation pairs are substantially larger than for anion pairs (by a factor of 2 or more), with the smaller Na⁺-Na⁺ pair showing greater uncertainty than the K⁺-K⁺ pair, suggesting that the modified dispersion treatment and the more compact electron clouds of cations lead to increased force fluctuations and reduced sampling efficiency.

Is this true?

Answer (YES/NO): NO